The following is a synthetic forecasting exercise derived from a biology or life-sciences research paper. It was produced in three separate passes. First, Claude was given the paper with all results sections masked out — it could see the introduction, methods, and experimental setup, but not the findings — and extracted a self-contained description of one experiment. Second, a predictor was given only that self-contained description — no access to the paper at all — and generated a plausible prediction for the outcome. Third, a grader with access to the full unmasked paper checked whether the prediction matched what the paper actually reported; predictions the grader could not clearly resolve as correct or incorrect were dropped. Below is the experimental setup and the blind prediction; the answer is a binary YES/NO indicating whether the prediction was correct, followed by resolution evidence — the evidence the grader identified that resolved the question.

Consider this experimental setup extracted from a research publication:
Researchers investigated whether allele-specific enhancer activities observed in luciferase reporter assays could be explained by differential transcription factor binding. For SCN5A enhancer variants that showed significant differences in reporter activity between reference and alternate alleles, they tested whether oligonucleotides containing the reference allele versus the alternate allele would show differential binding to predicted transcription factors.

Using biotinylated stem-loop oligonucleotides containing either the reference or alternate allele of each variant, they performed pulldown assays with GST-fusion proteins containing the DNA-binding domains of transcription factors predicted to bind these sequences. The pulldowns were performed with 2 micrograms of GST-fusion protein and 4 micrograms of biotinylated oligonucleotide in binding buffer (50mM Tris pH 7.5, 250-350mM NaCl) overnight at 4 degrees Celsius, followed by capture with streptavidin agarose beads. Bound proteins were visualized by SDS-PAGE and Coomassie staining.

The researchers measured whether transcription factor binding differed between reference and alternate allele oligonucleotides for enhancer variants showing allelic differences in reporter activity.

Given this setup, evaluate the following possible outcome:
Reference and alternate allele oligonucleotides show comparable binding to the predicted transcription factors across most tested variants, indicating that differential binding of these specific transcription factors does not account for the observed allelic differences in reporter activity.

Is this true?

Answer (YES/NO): NO